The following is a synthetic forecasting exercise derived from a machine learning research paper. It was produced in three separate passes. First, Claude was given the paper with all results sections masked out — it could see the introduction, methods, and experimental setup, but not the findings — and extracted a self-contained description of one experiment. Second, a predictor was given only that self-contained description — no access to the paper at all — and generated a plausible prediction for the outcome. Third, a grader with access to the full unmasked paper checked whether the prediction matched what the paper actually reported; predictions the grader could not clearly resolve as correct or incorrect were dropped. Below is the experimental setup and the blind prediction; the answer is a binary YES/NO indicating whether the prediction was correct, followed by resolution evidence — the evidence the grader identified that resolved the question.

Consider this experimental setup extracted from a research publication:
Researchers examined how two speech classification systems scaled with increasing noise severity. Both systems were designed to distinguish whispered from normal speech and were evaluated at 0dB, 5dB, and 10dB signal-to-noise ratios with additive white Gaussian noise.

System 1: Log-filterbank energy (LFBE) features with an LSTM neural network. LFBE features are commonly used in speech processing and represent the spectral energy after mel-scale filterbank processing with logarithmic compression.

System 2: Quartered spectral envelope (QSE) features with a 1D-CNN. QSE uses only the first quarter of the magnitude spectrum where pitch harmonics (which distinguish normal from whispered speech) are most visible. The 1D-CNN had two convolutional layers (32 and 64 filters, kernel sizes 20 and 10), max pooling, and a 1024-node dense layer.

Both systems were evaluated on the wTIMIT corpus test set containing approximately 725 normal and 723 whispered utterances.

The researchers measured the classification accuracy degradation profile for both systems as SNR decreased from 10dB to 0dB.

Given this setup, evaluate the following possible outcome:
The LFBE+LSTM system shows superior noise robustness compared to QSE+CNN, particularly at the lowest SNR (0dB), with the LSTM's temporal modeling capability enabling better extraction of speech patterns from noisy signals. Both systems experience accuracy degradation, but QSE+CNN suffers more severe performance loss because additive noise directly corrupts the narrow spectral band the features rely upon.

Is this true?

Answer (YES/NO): YES